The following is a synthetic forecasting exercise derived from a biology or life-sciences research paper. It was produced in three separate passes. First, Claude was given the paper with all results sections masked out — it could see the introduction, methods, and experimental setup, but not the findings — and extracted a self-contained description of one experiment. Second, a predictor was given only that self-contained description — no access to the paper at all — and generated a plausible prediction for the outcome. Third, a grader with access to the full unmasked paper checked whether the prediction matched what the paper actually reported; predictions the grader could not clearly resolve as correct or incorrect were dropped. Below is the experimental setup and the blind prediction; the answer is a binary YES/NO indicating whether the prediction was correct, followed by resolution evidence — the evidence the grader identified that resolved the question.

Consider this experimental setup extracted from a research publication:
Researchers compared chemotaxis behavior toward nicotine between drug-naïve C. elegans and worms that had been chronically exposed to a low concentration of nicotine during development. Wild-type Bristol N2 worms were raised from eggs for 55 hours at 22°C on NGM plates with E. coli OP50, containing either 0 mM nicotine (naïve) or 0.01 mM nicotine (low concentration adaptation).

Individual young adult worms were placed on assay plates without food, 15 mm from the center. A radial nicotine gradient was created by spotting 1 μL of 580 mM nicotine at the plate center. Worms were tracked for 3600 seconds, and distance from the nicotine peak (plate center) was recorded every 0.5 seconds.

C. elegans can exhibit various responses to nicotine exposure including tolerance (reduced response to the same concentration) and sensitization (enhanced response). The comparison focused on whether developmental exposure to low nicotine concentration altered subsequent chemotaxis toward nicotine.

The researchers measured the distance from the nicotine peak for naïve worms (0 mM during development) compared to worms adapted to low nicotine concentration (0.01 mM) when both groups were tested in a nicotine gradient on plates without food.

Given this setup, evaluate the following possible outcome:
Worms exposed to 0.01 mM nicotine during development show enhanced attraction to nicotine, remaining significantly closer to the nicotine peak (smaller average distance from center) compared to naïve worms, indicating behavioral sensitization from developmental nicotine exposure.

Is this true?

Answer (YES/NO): NO